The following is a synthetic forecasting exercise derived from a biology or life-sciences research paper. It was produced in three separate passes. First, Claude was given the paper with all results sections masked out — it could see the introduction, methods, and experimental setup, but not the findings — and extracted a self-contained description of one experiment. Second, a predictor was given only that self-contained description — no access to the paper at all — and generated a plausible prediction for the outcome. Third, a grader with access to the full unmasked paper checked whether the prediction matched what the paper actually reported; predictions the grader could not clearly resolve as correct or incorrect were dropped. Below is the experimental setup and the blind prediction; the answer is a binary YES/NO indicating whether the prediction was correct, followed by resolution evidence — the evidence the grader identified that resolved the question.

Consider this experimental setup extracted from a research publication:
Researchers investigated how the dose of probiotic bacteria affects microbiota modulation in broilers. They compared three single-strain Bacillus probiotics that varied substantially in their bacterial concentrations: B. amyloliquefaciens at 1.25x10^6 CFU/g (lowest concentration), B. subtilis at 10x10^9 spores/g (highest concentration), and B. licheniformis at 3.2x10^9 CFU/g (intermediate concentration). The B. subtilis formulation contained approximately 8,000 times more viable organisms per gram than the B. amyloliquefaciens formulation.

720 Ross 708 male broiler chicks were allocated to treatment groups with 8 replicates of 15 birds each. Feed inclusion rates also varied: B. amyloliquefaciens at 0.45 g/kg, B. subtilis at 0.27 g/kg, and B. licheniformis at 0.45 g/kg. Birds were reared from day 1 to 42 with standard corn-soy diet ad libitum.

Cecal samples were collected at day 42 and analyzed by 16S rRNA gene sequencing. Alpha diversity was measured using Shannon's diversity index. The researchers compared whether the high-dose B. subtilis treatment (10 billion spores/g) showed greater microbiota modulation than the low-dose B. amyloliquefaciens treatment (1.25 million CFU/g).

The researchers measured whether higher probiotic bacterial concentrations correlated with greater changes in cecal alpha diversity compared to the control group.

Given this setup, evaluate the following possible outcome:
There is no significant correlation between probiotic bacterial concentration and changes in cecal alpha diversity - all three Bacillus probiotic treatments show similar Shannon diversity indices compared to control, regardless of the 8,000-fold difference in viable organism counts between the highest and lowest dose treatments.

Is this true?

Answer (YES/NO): YES